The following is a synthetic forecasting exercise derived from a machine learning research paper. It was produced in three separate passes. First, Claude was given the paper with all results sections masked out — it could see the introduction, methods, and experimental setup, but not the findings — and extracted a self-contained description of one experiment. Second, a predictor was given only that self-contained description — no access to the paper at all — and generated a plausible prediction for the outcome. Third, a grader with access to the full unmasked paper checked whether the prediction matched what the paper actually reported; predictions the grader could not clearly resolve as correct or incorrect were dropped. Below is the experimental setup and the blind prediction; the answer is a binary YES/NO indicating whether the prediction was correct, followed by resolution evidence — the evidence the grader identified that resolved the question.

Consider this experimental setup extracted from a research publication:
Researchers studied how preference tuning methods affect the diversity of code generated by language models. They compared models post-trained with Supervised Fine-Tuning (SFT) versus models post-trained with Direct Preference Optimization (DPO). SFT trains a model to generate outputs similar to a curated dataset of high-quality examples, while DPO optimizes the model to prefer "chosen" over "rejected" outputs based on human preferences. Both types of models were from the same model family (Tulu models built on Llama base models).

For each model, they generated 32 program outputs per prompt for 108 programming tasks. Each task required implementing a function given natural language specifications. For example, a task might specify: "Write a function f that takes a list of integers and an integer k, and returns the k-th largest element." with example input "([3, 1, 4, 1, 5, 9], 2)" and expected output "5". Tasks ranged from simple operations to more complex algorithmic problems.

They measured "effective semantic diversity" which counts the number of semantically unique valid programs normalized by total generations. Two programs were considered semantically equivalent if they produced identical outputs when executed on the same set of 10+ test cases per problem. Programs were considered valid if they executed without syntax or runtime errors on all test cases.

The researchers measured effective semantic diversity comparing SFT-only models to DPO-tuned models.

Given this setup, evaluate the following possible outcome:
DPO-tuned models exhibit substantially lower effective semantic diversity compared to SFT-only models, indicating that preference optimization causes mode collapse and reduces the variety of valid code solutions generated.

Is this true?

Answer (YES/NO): NO